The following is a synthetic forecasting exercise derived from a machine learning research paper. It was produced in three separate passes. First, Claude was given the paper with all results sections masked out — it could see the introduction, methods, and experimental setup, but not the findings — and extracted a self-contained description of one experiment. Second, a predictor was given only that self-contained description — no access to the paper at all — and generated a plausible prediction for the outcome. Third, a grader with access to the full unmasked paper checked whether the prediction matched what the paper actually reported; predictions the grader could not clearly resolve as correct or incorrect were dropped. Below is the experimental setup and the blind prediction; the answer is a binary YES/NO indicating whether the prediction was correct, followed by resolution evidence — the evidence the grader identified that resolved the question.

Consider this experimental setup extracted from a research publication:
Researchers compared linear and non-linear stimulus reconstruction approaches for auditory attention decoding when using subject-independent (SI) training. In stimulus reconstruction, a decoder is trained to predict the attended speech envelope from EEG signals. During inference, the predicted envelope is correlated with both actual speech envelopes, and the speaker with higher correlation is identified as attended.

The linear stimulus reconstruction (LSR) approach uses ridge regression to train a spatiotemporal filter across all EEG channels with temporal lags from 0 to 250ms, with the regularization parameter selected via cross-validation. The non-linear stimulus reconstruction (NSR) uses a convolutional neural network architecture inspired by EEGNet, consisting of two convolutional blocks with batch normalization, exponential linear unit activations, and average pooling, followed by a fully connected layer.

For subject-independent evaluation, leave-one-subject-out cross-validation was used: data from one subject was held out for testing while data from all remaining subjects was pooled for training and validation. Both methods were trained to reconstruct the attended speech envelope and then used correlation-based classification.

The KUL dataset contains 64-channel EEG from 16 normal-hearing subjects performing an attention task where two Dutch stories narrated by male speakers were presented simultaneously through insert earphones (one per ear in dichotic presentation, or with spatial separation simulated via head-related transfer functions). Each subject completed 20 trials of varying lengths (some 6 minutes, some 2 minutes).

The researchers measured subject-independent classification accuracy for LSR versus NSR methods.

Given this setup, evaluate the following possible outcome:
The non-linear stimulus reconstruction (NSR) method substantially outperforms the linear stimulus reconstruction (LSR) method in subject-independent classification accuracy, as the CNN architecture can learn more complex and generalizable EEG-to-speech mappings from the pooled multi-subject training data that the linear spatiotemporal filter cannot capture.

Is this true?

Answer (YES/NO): NO